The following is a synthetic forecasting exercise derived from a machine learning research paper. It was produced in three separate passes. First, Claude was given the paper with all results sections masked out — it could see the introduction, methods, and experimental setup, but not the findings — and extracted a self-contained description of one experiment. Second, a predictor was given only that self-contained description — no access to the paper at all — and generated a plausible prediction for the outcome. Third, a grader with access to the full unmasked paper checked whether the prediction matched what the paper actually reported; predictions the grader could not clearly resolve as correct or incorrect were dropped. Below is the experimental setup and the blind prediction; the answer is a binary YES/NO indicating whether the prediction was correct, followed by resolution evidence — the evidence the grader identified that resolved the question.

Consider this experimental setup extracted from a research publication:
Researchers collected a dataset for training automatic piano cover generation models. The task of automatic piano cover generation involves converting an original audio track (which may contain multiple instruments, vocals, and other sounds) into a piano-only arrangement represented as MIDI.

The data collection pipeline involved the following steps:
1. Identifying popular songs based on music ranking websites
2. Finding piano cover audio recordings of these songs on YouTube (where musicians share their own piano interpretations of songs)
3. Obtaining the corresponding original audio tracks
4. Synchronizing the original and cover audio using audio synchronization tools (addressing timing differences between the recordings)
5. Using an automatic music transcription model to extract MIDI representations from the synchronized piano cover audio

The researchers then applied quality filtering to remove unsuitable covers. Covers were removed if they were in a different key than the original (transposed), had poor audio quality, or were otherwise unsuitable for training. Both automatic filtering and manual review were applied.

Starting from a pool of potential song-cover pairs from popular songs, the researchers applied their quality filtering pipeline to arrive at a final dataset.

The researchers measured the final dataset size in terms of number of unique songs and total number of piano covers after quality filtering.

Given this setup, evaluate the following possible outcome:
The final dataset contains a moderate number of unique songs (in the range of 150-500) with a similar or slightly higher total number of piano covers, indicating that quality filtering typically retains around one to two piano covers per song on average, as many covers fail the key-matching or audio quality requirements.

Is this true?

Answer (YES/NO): NO